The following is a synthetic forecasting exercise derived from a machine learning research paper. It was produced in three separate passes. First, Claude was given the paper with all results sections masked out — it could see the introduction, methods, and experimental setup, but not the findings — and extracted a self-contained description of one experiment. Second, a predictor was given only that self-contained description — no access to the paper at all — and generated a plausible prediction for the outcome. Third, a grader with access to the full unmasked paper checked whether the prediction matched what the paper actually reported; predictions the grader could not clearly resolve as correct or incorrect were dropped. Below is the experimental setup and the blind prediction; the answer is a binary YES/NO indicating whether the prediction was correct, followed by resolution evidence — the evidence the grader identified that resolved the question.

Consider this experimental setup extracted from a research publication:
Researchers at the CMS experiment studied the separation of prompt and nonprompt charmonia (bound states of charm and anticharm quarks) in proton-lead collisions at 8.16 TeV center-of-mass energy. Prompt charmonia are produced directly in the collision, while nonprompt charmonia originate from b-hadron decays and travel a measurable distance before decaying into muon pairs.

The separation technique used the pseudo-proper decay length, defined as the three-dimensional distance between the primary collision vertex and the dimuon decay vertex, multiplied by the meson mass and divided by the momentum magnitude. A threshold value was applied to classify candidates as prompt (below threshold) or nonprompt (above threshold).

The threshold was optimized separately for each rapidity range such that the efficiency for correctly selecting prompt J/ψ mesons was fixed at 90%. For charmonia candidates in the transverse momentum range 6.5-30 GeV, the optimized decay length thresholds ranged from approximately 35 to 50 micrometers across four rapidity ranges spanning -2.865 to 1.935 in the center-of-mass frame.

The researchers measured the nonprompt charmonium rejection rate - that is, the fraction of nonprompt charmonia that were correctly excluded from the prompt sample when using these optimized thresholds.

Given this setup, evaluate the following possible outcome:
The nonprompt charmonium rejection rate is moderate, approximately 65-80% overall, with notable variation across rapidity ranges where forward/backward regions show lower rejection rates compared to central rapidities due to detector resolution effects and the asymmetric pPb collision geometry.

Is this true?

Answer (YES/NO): NO